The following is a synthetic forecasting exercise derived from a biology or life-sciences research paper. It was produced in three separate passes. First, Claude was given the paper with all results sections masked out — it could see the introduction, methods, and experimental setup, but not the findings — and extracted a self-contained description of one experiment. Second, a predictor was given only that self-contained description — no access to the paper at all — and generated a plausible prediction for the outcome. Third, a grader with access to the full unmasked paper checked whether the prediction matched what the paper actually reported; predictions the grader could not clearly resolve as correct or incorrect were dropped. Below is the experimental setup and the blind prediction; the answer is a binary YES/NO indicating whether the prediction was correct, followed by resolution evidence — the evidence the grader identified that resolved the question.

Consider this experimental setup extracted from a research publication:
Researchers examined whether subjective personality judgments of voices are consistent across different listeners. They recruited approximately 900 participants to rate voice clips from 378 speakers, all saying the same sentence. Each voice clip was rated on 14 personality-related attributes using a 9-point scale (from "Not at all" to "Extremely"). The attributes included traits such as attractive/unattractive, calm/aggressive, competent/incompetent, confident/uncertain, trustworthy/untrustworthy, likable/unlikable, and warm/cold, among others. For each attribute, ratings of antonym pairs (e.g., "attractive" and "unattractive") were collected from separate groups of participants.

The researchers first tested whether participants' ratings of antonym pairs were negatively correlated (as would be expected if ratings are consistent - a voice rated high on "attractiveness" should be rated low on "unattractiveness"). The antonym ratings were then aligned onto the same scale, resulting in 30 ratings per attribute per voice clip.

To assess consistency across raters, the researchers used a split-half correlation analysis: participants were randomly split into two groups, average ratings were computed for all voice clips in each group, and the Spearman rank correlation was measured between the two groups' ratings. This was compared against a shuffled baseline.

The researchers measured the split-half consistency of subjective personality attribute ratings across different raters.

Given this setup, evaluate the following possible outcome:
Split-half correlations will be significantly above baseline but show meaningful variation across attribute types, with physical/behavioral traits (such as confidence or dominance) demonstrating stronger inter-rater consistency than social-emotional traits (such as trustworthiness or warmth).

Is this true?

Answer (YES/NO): NO